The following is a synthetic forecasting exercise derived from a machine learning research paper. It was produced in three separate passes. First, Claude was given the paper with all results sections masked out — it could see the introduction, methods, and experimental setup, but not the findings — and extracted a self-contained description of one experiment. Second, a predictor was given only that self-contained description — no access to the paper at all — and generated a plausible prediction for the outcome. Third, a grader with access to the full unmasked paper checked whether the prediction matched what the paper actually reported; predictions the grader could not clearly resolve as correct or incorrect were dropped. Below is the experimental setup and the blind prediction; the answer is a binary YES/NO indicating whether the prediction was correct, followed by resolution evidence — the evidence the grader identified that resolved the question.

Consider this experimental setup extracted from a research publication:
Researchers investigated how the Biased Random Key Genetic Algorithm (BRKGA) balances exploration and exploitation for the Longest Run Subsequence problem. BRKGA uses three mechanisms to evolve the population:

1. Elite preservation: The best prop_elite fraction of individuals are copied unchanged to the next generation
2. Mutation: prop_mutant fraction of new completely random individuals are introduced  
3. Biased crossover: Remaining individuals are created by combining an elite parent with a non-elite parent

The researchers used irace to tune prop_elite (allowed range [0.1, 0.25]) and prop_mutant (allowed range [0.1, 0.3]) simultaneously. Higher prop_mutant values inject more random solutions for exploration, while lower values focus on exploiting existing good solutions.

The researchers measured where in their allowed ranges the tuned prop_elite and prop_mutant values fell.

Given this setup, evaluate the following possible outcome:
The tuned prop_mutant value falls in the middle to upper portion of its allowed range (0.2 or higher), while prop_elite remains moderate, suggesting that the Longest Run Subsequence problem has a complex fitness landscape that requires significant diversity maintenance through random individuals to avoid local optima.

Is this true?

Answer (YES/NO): YES